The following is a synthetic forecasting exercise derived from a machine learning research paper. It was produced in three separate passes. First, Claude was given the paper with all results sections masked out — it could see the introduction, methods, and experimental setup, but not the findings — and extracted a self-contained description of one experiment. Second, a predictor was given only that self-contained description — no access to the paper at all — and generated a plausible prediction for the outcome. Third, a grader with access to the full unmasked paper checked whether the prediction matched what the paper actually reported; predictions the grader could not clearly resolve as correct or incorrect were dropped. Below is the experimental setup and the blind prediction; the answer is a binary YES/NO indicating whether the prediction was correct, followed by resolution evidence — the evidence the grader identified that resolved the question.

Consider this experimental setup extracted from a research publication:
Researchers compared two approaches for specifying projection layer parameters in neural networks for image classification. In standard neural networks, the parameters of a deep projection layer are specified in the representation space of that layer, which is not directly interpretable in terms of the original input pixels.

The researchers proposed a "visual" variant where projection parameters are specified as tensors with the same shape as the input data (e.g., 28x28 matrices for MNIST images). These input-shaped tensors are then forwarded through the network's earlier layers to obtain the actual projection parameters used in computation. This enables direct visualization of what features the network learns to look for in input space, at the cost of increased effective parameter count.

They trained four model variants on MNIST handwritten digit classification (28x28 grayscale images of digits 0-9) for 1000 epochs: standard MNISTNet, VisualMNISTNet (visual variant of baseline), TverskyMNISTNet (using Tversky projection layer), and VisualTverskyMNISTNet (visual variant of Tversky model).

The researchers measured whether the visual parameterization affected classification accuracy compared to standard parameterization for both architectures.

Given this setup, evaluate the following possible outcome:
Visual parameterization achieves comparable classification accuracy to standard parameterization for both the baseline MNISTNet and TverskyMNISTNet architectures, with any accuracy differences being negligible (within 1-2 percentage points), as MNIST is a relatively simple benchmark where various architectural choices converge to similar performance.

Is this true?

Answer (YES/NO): YES